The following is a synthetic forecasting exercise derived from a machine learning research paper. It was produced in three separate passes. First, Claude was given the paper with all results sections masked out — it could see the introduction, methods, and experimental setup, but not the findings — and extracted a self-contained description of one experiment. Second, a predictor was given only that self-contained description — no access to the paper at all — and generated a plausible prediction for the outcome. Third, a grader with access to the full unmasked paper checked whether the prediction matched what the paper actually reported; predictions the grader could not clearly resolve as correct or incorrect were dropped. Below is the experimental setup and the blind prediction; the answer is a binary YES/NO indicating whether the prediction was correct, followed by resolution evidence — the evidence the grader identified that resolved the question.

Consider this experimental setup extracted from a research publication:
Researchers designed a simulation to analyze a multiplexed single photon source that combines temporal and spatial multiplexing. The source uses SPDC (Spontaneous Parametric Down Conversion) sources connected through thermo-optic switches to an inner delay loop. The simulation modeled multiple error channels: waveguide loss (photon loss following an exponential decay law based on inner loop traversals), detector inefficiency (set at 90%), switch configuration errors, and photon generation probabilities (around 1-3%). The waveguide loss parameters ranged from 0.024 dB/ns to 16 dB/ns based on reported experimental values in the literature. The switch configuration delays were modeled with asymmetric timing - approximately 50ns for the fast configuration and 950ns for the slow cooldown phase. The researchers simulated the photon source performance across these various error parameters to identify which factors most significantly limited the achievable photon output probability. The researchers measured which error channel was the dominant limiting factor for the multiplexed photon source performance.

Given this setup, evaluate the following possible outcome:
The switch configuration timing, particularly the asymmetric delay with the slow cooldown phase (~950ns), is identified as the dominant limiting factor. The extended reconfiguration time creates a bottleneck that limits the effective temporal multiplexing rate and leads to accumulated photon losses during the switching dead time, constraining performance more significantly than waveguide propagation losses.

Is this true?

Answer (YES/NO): NO